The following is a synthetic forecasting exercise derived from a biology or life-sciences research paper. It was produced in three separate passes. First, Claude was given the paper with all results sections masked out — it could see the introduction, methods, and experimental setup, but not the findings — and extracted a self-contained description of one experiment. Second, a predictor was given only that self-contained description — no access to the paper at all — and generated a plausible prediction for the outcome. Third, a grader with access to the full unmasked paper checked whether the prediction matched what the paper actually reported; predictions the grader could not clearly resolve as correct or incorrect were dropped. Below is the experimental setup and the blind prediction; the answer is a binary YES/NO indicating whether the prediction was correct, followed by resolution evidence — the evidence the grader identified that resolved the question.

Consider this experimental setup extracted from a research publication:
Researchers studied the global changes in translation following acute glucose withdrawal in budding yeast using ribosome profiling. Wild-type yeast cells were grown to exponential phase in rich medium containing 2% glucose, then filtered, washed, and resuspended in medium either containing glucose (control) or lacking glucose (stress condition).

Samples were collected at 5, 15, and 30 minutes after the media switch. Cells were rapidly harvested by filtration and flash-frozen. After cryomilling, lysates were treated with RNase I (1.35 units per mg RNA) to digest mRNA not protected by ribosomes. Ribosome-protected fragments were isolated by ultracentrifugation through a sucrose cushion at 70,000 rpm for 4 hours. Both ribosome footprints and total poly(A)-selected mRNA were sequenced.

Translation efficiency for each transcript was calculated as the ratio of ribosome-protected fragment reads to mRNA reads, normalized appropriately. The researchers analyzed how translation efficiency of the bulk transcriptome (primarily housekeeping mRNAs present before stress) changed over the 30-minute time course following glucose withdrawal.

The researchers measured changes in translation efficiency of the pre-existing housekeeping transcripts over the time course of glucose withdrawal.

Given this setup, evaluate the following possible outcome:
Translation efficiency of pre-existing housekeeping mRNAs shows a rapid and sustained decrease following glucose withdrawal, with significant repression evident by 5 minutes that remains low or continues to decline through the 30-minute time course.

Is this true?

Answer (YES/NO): YES